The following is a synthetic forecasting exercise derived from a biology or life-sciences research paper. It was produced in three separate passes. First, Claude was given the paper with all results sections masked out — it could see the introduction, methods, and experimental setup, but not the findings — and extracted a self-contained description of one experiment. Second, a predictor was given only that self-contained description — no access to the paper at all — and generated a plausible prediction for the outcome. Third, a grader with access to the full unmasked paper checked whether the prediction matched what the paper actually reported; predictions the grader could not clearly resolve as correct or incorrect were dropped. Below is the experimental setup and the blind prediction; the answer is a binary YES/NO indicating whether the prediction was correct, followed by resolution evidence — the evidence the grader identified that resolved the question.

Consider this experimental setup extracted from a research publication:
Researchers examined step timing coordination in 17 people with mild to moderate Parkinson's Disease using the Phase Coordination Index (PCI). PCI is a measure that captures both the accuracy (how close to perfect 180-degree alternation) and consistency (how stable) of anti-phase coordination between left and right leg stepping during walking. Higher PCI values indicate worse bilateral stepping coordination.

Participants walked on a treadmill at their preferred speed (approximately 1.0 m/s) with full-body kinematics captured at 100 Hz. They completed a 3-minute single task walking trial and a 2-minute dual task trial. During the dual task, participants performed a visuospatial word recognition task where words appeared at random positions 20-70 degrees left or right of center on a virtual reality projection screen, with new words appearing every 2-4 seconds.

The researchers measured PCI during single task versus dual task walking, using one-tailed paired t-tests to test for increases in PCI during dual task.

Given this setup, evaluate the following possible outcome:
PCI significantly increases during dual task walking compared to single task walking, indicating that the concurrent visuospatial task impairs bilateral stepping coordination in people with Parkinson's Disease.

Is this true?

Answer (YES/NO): NO